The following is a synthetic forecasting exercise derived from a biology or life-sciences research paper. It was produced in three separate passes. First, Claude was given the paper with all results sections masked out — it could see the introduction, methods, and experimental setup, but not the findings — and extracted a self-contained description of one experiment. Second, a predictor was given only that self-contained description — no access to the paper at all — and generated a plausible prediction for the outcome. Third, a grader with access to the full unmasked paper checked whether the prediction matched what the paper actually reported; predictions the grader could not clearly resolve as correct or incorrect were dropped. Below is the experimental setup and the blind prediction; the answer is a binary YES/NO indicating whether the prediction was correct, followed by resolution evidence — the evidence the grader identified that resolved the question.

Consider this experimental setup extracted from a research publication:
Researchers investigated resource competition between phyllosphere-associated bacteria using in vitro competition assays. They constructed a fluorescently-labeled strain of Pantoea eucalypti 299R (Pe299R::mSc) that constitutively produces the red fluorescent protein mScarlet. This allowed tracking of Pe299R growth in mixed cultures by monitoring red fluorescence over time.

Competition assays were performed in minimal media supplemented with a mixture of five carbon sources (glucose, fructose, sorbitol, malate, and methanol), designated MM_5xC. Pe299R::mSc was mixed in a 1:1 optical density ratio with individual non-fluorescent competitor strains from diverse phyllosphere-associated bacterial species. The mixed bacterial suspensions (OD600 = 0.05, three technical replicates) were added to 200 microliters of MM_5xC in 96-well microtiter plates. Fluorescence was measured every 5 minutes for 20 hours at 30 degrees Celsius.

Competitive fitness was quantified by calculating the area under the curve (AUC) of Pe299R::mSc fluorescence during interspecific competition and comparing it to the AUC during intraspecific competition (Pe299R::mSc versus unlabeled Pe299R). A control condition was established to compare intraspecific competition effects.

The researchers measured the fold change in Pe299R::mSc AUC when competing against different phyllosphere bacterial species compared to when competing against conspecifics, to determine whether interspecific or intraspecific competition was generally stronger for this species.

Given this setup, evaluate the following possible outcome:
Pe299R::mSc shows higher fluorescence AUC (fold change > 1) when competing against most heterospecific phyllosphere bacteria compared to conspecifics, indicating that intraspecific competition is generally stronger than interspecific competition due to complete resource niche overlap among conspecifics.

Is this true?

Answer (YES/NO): NO